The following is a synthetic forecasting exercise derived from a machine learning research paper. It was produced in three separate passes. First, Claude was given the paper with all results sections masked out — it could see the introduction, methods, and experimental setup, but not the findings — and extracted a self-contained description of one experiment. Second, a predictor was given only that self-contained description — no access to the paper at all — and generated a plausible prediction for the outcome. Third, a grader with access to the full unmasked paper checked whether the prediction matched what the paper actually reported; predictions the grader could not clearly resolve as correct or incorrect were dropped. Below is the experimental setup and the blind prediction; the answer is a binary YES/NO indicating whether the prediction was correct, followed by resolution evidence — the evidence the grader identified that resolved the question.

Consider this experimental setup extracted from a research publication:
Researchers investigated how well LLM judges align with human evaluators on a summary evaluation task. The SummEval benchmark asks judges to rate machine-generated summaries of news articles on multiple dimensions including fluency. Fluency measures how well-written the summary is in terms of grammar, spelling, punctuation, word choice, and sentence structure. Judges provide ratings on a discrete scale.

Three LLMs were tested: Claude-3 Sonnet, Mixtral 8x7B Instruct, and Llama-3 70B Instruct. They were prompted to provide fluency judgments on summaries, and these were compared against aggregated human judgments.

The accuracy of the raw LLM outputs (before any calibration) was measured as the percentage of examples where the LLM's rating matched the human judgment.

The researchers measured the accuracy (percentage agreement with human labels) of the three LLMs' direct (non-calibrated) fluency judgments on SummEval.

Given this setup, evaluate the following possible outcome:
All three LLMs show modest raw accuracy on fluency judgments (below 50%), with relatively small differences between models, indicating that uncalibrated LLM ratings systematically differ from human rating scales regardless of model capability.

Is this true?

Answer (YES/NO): NO